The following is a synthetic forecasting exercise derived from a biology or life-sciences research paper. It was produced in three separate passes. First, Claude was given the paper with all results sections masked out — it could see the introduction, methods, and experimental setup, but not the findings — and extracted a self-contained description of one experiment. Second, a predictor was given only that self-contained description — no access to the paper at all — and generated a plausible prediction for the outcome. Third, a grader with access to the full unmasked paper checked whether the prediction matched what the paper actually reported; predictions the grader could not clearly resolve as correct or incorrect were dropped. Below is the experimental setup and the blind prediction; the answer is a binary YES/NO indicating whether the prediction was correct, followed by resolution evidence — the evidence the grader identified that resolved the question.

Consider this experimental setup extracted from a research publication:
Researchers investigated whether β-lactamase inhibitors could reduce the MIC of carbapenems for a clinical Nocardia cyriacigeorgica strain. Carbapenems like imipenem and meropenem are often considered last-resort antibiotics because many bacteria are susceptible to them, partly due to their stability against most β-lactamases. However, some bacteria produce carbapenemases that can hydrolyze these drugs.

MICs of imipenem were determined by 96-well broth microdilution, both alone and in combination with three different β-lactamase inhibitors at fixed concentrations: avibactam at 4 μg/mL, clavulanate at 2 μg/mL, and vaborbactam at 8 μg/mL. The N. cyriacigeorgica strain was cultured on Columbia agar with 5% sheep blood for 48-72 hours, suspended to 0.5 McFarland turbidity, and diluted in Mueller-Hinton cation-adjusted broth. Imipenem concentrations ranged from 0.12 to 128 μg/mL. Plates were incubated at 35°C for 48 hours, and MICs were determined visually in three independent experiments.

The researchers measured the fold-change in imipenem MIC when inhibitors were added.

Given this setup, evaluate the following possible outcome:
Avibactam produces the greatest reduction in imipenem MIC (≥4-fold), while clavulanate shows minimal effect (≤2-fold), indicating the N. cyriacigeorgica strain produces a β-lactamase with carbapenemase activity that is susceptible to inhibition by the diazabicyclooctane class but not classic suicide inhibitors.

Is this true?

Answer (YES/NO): NO